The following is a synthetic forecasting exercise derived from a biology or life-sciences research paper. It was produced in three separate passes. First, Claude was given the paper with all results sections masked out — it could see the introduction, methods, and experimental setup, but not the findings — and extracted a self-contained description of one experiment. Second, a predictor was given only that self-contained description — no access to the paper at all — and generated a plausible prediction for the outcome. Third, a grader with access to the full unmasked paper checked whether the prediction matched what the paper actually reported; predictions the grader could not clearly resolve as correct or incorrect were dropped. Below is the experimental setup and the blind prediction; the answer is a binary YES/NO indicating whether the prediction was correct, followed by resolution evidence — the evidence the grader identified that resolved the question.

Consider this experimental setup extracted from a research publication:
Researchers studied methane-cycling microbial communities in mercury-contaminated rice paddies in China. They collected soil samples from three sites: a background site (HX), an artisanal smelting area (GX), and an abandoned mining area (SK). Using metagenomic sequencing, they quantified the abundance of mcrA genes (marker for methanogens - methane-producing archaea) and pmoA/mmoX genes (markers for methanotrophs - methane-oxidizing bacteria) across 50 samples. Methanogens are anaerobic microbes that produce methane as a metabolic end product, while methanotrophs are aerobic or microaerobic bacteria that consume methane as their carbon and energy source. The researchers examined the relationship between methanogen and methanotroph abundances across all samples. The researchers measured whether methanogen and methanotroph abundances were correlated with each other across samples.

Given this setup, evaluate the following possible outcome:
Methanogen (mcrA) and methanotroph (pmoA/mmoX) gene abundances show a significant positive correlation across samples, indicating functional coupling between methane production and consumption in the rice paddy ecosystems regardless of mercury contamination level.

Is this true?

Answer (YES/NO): YES